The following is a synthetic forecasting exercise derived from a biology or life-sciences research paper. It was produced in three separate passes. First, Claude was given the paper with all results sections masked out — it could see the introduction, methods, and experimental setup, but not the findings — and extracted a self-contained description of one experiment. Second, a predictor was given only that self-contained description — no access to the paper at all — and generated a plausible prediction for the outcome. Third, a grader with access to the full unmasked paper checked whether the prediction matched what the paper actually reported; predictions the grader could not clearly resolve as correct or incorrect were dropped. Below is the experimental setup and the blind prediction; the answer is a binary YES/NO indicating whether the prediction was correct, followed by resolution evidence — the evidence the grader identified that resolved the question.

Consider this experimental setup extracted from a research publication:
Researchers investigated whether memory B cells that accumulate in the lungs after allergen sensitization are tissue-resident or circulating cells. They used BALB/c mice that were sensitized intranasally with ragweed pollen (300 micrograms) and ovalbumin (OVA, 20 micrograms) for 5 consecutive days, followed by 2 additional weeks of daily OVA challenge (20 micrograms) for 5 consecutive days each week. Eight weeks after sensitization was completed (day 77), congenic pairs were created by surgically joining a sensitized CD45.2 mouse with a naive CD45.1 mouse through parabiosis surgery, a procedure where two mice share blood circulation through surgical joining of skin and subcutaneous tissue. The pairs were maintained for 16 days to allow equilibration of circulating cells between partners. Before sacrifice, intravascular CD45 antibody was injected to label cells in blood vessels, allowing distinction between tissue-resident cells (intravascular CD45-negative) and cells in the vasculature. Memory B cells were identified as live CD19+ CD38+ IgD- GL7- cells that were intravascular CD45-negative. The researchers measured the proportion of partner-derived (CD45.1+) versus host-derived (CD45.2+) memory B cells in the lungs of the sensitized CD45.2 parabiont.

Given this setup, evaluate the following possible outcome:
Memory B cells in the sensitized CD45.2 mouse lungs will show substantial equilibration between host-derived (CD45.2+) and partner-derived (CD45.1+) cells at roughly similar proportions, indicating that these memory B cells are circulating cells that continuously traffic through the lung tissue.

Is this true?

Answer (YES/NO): NO